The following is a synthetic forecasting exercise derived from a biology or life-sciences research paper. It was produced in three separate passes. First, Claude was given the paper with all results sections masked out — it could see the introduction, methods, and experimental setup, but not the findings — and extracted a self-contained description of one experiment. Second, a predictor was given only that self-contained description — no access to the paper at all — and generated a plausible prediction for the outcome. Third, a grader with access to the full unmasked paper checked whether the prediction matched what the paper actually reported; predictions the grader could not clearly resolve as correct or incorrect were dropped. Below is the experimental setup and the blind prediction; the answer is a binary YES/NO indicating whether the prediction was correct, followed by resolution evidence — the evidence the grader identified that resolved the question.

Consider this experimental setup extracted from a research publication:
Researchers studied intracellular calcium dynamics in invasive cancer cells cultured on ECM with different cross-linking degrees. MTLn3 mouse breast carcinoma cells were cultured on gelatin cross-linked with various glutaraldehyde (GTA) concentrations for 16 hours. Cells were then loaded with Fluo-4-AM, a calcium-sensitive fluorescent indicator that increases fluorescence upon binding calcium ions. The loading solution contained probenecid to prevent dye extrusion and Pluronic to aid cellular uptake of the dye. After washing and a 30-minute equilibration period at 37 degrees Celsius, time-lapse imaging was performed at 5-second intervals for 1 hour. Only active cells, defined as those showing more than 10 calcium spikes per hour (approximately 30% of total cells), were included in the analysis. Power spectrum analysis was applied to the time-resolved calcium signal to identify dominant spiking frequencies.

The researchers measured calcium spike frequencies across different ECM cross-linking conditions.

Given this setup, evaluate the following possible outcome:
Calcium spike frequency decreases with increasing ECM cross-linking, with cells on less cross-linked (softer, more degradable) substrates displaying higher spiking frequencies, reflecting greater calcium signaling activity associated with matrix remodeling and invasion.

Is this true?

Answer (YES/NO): NO